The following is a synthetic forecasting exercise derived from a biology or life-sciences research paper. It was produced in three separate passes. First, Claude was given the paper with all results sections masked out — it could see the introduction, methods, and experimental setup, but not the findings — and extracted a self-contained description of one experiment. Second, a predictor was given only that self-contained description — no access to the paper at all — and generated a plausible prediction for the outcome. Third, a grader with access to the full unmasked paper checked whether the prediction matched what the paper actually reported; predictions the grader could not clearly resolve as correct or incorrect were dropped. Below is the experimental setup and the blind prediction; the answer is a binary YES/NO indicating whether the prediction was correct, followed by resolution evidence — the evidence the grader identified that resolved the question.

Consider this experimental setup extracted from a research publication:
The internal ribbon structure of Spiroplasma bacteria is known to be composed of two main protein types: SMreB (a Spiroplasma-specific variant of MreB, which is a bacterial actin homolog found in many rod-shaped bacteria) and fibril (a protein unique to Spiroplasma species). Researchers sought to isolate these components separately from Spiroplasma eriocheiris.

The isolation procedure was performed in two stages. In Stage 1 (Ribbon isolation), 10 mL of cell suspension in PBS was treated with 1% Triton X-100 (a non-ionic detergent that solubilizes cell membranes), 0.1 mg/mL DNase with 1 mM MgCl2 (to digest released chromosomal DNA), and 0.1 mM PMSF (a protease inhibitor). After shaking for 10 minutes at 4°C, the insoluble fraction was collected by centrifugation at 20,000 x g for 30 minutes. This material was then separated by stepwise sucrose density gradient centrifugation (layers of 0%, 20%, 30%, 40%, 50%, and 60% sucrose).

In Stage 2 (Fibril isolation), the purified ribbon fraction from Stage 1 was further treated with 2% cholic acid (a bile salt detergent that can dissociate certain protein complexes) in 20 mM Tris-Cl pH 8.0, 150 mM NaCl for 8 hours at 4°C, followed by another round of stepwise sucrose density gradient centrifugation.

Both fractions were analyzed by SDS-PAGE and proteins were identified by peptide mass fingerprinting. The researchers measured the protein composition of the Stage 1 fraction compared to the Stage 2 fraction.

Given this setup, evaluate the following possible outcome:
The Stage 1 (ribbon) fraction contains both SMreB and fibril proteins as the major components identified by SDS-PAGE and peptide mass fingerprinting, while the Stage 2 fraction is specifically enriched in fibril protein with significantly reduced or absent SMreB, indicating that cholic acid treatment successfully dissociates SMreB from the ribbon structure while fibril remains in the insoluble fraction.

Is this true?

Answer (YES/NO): YES